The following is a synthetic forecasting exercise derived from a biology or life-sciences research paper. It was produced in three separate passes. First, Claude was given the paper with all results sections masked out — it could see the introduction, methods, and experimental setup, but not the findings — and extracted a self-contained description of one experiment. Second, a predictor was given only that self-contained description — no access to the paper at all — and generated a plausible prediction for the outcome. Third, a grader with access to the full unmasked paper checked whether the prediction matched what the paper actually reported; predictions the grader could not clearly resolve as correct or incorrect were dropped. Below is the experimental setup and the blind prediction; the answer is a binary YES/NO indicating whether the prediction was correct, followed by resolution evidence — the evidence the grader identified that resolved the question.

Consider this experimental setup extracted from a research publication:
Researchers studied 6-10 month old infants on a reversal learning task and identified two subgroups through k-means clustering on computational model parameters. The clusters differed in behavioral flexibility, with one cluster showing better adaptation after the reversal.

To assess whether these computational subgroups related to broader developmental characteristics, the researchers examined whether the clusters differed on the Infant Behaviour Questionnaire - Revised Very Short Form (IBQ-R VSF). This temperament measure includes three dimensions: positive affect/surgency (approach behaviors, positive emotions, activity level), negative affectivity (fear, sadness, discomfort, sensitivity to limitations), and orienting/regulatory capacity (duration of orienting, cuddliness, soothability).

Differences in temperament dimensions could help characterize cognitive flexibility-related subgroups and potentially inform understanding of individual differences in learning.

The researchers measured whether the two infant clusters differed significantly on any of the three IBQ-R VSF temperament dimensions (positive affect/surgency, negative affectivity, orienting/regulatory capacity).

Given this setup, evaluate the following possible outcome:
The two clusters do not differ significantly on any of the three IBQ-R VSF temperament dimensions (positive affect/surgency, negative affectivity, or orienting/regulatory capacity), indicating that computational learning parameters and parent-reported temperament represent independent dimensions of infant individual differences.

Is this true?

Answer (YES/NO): NO